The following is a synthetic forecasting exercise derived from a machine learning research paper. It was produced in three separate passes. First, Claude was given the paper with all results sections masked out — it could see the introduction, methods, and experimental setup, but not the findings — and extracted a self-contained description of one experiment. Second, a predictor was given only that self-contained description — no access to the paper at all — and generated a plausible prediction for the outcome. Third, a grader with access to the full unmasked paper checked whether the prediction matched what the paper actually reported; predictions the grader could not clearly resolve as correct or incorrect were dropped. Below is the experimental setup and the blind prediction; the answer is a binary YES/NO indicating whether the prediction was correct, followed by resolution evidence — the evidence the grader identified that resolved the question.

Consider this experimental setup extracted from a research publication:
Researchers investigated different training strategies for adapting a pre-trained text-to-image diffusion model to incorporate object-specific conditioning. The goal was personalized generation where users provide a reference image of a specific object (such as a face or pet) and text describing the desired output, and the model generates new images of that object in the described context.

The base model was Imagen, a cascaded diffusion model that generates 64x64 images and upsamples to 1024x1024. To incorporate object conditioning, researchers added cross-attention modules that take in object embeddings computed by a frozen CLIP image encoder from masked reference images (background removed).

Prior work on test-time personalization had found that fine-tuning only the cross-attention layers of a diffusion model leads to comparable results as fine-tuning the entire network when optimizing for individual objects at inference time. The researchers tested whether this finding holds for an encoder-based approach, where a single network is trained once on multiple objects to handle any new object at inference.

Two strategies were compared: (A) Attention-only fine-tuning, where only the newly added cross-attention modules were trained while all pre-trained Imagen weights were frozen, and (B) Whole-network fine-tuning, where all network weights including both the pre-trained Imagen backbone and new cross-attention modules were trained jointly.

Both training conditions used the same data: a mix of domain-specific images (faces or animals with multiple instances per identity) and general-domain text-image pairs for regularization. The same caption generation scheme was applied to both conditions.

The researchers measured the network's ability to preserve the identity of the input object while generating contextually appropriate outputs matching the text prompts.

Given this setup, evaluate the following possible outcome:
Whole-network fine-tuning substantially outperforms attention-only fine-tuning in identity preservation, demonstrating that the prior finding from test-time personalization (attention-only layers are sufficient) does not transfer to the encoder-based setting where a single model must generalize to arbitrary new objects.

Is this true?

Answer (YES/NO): YES